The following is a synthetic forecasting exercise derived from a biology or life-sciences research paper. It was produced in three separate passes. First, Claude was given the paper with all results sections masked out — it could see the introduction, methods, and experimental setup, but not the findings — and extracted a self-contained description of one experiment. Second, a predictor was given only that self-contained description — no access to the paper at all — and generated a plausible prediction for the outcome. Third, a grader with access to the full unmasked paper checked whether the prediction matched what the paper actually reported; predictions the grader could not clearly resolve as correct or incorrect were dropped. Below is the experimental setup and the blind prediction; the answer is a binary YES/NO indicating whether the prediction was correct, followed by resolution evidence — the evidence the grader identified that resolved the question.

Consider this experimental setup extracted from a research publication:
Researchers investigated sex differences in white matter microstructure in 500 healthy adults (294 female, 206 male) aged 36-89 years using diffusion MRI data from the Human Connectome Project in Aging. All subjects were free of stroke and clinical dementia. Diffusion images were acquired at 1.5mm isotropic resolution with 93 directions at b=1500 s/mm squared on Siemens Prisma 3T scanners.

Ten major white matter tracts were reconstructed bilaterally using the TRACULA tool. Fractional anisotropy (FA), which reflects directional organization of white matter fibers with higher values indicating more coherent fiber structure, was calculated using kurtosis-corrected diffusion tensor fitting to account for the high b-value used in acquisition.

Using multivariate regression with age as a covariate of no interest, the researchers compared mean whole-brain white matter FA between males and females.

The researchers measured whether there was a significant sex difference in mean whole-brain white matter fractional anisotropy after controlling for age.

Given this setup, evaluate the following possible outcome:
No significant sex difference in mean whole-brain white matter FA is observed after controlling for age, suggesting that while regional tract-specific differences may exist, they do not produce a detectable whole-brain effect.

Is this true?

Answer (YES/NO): YES